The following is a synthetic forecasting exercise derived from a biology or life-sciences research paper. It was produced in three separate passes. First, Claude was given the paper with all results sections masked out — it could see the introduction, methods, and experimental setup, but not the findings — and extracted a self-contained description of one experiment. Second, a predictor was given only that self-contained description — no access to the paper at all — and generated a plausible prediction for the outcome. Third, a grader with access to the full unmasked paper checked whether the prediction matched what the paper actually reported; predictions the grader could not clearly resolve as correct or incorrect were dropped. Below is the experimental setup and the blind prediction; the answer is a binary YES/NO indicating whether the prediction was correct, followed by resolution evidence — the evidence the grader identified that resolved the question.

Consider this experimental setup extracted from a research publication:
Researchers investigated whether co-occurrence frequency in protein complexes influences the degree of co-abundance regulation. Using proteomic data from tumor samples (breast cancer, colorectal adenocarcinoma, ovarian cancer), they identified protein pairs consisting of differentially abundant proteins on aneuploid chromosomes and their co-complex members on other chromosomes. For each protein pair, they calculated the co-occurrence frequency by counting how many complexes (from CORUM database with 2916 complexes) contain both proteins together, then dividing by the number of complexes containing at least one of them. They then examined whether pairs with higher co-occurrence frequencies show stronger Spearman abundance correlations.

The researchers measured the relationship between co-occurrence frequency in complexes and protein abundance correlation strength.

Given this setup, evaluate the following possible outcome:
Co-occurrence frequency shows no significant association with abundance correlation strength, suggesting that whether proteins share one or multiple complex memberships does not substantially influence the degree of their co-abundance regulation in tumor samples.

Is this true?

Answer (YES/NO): NO